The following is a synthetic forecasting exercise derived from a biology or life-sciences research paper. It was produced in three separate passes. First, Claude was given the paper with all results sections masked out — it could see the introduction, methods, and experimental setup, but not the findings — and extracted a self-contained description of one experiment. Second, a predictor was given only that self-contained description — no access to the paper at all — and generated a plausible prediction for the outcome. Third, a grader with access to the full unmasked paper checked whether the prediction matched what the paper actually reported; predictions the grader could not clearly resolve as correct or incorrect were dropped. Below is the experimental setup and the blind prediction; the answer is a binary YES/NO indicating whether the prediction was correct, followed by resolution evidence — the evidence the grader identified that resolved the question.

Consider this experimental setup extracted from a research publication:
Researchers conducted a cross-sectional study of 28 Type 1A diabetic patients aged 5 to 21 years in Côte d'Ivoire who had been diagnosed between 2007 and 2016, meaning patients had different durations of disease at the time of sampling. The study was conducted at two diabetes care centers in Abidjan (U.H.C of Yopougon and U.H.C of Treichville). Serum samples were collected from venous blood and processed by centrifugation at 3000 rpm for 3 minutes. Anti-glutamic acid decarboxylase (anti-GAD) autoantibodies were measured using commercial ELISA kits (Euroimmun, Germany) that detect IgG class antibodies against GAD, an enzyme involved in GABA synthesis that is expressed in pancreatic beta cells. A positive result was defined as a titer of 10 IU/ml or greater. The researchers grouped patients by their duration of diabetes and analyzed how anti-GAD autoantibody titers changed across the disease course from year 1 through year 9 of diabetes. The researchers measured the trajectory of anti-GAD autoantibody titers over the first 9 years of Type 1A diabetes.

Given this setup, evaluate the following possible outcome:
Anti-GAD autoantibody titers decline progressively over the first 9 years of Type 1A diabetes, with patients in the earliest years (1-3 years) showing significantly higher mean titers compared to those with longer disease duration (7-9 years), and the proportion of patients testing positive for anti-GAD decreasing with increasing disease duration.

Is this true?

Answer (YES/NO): NO